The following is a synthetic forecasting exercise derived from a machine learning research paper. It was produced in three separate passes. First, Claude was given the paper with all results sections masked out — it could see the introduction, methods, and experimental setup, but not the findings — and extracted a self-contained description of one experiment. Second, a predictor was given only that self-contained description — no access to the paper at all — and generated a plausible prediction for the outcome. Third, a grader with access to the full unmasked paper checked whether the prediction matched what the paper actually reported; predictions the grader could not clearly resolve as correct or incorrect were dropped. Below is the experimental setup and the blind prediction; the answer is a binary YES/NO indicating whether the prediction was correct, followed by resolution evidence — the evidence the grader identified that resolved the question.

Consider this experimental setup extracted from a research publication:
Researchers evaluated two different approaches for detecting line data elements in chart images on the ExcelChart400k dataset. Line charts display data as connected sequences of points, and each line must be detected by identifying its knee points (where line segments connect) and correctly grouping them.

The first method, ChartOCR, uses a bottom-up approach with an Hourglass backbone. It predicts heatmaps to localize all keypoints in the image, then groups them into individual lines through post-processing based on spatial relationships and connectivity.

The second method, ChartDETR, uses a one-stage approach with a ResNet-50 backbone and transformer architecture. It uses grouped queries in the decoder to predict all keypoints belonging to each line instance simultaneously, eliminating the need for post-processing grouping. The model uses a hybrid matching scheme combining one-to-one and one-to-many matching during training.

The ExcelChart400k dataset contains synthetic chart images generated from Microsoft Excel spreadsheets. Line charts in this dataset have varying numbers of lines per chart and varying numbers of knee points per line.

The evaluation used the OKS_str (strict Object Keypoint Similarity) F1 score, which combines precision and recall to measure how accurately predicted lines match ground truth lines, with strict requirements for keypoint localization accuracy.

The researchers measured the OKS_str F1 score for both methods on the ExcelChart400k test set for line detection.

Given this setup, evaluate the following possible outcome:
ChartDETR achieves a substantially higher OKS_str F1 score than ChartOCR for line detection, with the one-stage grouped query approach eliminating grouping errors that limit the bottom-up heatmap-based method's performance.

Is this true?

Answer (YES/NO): NO